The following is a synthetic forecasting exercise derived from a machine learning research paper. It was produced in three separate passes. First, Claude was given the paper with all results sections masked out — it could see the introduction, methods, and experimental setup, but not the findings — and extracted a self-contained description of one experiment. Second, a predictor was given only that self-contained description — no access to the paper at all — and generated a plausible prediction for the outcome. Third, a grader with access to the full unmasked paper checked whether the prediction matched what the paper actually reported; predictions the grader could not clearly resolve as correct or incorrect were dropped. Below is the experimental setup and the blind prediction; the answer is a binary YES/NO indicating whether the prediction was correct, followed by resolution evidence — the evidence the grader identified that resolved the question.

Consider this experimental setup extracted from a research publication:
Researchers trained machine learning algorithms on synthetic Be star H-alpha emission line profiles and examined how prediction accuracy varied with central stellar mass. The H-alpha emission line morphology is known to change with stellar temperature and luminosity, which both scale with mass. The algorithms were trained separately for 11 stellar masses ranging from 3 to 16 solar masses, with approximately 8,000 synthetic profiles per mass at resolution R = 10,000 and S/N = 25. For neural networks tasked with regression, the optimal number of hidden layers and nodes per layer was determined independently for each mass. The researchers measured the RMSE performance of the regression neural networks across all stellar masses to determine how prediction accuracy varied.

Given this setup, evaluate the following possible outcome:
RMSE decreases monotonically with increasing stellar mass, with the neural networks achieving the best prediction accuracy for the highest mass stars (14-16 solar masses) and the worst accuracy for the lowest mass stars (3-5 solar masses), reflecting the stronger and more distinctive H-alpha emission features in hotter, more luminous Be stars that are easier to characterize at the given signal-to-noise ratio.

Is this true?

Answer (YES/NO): NO